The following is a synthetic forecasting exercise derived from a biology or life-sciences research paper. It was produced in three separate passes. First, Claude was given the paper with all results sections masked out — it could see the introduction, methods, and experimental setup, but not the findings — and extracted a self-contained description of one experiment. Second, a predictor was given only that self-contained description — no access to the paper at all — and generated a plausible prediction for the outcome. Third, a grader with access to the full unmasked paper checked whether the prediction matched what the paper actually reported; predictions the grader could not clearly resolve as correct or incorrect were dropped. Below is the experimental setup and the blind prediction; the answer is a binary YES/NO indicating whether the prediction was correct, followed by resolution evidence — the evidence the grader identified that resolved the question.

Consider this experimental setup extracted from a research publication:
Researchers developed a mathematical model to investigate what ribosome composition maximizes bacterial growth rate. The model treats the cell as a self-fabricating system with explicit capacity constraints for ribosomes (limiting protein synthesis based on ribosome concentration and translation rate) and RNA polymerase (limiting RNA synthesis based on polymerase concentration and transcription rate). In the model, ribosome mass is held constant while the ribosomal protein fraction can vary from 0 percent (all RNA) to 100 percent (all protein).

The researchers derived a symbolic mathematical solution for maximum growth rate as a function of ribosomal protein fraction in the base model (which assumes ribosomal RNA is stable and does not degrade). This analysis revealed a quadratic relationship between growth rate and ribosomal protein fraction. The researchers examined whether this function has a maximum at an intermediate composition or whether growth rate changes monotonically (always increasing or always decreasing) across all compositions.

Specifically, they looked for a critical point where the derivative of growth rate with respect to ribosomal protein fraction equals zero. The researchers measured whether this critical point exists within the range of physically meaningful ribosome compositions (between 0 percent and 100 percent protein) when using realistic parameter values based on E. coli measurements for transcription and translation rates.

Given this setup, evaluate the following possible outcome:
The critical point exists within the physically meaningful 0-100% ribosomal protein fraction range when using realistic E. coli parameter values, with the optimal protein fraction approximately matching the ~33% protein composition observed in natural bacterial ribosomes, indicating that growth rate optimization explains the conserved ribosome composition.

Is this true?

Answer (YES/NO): NO